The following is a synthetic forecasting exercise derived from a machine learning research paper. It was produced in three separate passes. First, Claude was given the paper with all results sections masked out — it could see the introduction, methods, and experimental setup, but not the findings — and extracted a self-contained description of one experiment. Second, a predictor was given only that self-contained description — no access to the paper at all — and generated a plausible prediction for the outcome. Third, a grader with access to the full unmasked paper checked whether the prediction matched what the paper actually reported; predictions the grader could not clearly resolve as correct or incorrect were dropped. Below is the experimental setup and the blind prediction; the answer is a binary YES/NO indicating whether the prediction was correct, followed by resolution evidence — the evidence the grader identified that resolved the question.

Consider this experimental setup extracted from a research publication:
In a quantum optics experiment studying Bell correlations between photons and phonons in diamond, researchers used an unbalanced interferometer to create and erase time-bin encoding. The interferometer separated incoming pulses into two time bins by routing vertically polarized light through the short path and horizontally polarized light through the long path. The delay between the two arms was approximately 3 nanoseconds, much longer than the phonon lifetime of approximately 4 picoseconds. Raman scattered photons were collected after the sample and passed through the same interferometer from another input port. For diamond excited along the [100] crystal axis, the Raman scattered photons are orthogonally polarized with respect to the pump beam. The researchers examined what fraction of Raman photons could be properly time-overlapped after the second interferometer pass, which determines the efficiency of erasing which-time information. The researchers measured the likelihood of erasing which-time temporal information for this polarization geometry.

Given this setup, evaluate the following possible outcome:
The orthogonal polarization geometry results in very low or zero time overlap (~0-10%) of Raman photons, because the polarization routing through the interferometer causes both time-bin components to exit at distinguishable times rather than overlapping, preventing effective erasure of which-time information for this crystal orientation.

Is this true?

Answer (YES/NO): NO